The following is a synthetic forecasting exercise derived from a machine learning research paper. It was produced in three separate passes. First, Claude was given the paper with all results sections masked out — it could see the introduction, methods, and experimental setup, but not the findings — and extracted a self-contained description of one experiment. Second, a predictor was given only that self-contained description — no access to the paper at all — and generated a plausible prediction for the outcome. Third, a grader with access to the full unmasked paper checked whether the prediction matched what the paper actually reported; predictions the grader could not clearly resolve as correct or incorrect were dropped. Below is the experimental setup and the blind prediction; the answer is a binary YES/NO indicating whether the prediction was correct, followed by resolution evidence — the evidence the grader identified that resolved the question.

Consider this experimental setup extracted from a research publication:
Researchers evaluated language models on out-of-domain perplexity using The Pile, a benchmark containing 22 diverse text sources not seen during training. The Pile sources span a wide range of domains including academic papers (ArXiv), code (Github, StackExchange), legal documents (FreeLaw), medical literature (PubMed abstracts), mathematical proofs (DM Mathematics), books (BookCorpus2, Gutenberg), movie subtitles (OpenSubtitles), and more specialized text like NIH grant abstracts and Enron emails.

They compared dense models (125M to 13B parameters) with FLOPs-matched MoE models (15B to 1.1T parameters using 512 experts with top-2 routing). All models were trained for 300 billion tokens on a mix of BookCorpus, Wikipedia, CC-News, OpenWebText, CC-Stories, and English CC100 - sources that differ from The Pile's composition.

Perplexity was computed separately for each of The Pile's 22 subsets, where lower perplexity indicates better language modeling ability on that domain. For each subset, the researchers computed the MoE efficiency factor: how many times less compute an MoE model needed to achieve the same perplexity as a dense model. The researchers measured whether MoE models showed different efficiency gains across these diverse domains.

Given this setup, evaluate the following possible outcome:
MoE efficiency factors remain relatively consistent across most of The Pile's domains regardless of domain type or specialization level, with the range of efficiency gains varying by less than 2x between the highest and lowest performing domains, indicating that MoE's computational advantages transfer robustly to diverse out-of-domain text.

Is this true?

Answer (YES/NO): NO